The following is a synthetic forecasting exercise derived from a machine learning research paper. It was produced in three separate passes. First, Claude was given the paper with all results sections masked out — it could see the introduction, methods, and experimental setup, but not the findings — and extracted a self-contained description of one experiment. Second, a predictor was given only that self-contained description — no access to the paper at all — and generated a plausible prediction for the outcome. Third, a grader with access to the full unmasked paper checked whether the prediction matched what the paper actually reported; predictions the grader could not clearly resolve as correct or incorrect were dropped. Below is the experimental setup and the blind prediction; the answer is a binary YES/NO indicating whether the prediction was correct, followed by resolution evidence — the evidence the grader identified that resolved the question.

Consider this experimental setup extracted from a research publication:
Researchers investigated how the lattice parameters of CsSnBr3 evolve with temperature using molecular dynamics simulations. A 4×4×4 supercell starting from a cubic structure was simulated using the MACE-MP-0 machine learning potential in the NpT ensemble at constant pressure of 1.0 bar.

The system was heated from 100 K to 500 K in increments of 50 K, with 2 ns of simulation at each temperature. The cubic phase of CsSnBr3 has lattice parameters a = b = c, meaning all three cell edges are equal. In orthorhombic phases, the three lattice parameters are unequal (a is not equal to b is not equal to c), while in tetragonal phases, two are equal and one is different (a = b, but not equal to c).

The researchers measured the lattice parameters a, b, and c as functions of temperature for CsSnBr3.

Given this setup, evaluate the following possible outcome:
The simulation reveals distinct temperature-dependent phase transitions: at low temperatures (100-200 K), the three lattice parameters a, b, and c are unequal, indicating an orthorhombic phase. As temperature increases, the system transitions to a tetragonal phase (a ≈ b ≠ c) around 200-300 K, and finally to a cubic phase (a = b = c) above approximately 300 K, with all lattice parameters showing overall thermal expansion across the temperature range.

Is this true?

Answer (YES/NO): NO